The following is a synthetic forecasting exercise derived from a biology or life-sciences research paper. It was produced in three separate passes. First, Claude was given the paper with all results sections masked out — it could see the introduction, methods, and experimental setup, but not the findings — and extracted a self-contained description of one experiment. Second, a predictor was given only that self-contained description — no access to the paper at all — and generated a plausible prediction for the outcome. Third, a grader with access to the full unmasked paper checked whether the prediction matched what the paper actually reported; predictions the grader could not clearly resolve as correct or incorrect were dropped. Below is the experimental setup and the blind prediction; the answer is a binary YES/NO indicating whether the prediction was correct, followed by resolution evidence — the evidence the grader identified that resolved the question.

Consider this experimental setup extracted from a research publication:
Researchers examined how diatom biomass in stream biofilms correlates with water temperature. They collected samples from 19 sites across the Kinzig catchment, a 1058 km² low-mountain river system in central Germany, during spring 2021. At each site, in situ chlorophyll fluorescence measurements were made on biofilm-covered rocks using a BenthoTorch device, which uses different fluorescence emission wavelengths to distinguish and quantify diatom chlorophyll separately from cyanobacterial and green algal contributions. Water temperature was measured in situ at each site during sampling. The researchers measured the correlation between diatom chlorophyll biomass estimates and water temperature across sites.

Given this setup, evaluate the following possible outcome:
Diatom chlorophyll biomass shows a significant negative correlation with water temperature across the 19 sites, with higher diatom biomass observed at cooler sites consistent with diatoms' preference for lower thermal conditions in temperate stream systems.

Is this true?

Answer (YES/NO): YES